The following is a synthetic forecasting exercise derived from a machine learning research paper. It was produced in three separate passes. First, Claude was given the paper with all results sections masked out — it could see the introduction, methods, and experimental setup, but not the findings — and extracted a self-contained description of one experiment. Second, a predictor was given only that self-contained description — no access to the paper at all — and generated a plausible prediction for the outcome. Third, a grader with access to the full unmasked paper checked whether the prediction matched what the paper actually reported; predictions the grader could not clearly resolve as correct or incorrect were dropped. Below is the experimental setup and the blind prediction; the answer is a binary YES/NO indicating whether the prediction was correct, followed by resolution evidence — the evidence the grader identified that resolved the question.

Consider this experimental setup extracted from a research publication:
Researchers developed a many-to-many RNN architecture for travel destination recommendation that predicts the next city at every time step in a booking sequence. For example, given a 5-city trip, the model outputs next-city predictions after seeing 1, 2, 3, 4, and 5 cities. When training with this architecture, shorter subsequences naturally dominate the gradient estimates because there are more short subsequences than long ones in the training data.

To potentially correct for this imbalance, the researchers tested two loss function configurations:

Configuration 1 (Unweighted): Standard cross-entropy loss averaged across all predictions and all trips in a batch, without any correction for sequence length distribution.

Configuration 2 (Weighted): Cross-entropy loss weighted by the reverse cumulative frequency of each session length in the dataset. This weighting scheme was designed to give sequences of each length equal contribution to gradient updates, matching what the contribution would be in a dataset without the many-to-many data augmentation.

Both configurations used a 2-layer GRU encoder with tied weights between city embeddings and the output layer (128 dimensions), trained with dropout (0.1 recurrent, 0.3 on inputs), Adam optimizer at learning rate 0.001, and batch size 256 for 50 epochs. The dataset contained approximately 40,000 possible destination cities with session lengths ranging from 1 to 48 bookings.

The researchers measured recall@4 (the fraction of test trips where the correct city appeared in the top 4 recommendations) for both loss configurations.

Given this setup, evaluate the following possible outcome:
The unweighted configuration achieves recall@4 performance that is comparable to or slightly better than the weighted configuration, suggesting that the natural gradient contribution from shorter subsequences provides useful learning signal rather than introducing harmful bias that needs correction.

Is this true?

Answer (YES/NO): YES